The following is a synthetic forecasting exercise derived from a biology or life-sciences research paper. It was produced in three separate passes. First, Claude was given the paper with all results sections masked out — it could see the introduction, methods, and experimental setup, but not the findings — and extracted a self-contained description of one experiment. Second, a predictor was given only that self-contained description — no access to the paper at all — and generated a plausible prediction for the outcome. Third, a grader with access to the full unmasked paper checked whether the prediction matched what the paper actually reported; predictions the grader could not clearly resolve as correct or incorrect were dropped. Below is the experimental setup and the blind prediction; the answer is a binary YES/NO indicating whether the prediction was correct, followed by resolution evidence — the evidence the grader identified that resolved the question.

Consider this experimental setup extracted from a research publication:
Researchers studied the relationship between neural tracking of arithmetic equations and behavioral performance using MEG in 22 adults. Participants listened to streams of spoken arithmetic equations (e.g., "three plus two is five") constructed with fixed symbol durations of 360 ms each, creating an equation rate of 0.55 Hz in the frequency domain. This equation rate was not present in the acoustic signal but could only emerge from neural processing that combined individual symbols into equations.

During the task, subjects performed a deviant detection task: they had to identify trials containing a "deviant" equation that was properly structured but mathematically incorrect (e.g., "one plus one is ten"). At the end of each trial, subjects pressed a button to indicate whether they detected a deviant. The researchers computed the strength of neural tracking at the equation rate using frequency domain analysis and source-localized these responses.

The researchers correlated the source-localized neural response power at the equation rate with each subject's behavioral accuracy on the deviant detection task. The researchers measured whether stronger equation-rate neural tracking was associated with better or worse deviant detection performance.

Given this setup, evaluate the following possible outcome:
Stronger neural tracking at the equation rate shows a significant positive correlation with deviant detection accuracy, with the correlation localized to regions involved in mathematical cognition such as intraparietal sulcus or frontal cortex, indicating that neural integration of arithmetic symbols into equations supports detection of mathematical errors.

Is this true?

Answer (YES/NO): YES